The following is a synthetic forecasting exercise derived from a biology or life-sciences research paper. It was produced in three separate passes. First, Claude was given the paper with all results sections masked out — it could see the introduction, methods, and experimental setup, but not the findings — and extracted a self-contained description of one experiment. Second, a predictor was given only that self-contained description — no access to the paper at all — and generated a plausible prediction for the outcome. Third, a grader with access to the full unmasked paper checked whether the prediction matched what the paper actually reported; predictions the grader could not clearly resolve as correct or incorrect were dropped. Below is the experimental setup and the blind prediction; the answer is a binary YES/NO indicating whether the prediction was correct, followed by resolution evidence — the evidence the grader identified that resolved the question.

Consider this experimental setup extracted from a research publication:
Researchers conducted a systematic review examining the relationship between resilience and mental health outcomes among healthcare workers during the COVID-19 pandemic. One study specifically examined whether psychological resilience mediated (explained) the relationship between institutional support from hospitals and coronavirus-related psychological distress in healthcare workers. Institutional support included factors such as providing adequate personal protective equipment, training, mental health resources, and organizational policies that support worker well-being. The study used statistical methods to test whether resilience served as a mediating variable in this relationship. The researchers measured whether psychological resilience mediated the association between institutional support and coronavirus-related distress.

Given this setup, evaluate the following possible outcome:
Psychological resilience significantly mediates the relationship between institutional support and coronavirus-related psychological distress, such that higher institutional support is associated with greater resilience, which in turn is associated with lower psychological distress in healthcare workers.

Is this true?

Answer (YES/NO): YES